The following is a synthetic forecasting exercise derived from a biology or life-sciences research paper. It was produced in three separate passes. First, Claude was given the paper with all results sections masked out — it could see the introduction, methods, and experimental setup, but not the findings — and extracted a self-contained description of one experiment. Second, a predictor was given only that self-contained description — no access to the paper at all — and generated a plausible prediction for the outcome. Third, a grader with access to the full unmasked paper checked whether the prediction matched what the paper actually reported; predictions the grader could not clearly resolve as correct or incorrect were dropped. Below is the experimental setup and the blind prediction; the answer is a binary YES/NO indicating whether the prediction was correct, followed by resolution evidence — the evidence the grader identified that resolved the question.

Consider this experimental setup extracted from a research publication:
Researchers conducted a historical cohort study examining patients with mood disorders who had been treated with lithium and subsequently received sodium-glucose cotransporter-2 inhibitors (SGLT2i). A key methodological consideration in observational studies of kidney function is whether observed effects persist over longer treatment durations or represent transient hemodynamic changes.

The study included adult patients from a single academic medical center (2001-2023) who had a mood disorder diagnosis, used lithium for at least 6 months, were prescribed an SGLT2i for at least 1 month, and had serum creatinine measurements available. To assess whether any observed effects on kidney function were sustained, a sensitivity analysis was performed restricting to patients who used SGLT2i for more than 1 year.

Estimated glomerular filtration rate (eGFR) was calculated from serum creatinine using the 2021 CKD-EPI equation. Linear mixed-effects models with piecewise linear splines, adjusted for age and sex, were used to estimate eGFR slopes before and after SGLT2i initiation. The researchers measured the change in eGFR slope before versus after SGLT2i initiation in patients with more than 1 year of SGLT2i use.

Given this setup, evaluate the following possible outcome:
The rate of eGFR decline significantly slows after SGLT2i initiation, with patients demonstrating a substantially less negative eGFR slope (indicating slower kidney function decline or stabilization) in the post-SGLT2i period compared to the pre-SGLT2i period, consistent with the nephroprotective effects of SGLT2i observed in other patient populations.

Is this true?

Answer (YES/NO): NO